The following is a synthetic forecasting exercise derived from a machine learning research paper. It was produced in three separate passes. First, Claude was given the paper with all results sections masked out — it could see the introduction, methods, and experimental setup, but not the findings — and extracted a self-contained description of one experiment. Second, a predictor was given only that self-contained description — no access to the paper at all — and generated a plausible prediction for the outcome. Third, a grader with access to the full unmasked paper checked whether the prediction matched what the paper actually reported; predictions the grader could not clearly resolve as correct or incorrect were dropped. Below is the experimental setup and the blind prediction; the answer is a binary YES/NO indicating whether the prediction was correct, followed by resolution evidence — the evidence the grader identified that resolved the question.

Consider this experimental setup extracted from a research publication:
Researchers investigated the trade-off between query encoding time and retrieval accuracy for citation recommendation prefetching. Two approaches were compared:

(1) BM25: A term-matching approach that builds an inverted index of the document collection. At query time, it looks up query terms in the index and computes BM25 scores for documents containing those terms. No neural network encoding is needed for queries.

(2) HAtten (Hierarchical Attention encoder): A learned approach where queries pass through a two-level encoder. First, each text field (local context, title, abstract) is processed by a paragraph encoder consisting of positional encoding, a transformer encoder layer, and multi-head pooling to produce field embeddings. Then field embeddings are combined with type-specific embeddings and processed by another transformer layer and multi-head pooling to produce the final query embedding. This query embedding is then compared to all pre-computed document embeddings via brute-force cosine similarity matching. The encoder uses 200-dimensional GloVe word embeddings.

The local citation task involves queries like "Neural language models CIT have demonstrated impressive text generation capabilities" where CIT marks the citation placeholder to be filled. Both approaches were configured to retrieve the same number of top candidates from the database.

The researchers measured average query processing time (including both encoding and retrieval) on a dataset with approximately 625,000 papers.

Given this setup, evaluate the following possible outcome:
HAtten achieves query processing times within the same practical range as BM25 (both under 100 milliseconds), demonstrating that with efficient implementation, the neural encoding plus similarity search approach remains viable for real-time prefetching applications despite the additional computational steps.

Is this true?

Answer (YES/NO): NO